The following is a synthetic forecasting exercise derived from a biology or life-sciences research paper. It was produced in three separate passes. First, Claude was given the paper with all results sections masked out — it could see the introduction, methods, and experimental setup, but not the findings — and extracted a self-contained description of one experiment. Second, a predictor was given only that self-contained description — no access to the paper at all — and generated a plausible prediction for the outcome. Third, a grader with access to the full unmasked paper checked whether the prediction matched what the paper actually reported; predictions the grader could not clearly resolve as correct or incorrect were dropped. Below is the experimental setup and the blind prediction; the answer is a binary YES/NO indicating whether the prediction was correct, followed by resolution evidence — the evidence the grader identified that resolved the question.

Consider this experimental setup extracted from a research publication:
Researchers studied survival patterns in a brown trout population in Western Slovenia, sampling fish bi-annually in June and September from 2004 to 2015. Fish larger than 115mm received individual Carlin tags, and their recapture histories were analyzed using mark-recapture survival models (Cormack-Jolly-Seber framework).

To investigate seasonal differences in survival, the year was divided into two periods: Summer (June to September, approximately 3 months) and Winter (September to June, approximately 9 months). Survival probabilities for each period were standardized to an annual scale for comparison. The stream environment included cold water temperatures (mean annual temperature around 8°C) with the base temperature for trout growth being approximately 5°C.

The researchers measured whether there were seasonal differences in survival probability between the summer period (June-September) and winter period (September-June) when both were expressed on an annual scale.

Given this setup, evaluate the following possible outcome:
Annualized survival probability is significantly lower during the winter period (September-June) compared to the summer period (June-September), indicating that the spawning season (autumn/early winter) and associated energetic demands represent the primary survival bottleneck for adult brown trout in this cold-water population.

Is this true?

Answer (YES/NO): NO